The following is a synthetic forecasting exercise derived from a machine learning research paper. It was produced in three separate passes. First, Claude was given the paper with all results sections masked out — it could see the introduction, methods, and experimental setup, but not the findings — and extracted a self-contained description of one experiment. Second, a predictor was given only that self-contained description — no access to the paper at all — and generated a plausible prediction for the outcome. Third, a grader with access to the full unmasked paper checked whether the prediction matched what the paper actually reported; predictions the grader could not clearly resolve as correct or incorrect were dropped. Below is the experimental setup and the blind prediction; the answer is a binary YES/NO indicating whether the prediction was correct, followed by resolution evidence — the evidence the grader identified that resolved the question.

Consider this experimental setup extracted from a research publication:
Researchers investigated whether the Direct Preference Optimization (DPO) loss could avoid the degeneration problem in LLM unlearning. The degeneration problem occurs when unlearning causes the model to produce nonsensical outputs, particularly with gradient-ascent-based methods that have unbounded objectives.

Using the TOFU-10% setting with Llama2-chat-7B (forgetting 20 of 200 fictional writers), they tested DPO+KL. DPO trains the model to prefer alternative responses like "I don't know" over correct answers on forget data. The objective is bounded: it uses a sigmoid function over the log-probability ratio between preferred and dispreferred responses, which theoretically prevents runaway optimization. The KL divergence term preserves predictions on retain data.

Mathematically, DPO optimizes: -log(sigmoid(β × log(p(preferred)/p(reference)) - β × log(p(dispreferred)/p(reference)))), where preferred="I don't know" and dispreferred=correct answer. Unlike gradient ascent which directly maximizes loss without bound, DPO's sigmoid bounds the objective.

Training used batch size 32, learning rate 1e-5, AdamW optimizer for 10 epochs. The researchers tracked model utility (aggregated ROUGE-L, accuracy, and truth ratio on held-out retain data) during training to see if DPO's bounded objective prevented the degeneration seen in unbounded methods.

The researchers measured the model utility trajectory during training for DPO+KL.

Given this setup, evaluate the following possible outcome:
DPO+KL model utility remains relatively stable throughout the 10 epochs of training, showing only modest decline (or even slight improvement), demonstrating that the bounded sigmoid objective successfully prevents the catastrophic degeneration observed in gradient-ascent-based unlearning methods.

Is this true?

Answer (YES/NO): NO